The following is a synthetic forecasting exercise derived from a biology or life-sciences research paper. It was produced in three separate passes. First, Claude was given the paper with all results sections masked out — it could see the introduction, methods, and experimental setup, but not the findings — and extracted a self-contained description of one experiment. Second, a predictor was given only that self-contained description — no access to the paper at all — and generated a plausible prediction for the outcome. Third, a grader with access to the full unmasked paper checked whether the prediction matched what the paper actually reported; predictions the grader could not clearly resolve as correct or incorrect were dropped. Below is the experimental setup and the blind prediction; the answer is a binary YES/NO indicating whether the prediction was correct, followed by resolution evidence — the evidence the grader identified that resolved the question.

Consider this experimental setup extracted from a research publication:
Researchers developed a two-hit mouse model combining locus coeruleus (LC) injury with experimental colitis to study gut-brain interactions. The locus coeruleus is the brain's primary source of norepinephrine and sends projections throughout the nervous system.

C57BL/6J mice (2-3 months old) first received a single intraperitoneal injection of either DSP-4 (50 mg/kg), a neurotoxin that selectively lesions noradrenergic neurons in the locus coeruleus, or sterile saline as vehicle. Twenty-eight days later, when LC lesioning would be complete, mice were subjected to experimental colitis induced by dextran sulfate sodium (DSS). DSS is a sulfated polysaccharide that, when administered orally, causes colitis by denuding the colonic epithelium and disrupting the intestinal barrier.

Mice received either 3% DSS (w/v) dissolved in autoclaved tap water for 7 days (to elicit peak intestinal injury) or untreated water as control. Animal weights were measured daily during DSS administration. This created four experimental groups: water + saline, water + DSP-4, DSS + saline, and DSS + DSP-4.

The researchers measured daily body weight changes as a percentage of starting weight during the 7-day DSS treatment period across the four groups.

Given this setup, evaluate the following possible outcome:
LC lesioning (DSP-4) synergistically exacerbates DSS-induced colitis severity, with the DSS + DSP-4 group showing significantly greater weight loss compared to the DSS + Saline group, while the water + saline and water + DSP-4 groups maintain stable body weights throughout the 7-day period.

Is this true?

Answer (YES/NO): NO